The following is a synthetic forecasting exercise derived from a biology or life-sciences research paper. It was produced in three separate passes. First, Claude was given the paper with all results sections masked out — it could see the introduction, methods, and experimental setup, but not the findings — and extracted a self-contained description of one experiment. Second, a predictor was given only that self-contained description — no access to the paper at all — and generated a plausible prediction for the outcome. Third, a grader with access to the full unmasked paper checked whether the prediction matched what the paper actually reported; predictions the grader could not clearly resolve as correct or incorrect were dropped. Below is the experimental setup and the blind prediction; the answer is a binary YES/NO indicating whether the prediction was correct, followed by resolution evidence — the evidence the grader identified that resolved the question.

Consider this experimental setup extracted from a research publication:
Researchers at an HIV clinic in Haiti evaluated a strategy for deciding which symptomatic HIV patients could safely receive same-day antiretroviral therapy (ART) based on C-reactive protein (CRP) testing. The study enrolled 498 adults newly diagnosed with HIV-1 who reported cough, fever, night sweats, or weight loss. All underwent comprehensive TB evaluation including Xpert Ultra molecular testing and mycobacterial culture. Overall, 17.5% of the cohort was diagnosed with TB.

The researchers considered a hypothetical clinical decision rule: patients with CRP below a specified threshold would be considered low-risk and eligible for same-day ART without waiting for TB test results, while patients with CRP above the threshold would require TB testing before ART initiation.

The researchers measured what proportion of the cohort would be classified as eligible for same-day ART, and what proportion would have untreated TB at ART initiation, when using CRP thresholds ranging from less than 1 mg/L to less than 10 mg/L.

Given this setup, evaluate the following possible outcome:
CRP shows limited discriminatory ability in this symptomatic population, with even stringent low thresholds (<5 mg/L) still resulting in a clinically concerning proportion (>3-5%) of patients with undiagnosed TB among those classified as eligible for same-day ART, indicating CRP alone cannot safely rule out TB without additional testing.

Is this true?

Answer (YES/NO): NO